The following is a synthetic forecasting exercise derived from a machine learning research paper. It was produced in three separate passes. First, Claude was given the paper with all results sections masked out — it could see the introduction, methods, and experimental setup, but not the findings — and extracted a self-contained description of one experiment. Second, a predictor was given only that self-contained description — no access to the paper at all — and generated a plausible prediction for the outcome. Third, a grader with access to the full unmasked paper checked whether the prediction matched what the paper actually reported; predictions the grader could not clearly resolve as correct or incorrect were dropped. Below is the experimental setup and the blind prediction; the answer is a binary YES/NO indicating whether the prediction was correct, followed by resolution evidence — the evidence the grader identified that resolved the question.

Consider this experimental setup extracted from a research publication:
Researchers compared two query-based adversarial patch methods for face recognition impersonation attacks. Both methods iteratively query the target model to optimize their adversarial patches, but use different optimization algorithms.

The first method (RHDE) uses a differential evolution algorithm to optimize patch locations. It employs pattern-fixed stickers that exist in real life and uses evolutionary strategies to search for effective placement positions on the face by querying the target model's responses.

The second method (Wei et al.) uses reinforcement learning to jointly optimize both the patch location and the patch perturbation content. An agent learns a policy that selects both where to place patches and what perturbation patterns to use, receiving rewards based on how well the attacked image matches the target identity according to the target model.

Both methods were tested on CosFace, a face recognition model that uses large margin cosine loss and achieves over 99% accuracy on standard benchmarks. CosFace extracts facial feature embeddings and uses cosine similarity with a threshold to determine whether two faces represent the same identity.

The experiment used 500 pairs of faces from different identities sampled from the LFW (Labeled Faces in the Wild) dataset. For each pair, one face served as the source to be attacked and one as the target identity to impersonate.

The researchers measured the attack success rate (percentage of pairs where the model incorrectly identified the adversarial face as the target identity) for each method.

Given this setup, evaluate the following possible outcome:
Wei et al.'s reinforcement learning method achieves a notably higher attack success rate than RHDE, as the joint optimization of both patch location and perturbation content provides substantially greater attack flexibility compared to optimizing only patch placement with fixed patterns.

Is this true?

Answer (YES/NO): NO